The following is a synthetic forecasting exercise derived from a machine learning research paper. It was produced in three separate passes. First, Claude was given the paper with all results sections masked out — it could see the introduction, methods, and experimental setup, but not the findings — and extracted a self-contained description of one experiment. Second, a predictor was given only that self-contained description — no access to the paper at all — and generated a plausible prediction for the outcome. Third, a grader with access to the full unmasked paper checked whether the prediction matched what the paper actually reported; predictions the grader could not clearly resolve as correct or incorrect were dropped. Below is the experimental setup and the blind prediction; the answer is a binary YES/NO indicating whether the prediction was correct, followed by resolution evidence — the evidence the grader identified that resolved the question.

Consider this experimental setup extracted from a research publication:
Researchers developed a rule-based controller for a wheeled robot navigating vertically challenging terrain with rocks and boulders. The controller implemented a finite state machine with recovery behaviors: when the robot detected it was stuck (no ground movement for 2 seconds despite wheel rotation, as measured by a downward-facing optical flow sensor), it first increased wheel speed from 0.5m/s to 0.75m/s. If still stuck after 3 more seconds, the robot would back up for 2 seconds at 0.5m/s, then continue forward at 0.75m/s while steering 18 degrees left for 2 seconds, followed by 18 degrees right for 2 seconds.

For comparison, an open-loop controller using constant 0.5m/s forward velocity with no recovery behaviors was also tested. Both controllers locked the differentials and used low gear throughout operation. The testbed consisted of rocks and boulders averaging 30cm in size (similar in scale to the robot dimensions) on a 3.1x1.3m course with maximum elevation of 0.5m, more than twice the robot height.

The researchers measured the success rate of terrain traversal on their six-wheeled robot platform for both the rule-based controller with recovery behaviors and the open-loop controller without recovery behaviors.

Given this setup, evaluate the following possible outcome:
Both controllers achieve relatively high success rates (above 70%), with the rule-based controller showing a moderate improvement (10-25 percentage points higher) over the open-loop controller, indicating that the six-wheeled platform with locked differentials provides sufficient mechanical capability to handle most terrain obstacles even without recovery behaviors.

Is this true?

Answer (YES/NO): NO